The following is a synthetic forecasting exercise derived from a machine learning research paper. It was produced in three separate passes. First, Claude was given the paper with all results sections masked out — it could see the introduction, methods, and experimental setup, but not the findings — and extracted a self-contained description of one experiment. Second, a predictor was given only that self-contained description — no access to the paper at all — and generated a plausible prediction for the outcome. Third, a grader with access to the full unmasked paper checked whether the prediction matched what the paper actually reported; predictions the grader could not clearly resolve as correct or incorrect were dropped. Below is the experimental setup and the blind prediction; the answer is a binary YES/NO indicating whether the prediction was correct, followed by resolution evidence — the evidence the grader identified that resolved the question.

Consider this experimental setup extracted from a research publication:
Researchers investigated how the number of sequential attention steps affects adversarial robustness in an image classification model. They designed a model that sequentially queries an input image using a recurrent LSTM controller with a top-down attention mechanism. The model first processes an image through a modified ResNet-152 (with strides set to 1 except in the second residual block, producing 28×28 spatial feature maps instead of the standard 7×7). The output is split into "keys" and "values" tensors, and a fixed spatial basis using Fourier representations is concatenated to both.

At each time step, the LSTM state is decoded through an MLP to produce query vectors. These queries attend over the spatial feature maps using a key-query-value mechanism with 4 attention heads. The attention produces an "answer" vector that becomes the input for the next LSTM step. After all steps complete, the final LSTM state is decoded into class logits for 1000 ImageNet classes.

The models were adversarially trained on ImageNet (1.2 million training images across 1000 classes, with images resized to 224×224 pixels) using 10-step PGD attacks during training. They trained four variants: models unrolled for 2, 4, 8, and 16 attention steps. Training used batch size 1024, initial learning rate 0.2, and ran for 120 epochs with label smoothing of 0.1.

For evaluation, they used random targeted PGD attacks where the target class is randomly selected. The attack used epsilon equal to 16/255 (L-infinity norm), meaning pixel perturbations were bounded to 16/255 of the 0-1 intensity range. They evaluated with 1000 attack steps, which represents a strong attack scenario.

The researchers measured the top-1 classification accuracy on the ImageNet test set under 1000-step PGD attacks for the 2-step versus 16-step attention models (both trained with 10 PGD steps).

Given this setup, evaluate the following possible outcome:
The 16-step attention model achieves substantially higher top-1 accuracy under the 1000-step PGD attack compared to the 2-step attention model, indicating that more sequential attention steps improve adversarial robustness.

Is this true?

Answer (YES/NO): YES